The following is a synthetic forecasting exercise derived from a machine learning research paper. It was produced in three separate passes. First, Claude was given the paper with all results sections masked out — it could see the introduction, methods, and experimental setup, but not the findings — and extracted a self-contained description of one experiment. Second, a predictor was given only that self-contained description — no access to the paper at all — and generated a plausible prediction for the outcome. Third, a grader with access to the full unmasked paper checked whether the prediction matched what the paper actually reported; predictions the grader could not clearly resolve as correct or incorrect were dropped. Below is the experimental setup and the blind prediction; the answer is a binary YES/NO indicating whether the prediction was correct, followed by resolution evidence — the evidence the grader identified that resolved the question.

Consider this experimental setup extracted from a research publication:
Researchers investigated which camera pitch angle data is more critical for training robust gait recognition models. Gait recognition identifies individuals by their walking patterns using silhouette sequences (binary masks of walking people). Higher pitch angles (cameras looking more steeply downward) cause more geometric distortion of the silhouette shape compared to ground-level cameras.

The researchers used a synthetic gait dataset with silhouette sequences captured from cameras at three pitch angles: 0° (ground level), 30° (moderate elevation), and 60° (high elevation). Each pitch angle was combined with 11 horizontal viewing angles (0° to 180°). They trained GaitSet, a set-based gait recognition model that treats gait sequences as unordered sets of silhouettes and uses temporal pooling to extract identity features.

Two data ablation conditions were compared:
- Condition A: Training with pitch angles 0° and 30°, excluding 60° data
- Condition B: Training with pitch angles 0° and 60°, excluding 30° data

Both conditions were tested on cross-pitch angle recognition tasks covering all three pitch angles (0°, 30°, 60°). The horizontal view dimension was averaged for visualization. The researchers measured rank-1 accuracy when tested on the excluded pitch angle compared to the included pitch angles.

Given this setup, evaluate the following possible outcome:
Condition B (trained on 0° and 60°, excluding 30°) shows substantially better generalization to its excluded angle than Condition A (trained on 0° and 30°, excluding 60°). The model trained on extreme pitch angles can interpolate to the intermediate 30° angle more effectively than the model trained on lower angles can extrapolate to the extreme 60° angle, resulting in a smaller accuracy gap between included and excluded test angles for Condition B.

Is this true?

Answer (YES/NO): YES